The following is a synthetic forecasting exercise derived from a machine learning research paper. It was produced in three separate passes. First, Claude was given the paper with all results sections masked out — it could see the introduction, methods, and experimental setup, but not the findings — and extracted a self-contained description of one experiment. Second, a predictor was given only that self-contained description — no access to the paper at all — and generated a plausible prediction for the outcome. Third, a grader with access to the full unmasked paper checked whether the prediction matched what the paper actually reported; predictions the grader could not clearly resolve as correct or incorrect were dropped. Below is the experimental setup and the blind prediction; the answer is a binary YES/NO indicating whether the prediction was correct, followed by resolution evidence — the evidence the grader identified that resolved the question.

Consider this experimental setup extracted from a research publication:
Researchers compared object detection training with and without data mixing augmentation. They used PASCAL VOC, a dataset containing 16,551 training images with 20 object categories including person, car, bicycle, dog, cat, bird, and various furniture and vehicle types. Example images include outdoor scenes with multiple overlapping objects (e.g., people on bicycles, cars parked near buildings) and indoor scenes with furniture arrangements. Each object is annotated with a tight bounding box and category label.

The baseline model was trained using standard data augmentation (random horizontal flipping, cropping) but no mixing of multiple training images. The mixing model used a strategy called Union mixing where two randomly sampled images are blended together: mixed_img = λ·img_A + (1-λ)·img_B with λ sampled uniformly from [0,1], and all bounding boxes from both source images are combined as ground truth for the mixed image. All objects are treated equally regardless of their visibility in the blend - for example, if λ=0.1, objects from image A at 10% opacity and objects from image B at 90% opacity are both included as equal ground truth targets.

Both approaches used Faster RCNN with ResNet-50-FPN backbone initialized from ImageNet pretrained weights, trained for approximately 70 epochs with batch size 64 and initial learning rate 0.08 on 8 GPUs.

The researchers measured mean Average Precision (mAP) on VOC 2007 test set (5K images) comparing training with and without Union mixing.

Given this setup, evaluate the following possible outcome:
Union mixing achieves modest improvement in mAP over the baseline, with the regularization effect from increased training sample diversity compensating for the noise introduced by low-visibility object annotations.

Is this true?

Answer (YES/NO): YES